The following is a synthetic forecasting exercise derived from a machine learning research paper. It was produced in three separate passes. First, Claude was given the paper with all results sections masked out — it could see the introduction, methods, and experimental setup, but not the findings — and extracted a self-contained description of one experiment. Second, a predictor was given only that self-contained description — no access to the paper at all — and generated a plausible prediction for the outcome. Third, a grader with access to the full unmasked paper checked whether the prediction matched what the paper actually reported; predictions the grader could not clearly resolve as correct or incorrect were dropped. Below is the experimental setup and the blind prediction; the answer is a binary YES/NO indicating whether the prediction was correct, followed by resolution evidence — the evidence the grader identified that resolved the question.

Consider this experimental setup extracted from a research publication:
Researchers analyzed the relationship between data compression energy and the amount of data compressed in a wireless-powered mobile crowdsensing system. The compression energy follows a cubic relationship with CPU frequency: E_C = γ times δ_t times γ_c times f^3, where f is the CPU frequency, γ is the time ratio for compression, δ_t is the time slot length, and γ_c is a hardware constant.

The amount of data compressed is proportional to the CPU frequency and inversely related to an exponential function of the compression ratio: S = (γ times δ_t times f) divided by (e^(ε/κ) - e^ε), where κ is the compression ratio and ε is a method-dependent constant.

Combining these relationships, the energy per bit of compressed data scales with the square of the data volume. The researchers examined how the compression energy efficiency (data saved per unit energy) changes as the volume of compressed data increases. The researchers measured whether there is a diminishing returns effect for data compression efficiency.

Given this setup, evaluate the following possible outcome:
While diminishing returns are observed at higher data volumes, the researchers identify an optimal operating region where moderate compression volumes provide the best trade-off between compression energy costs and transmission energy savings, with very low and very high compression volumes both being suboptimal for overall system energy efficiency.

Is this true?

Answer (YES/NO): NO